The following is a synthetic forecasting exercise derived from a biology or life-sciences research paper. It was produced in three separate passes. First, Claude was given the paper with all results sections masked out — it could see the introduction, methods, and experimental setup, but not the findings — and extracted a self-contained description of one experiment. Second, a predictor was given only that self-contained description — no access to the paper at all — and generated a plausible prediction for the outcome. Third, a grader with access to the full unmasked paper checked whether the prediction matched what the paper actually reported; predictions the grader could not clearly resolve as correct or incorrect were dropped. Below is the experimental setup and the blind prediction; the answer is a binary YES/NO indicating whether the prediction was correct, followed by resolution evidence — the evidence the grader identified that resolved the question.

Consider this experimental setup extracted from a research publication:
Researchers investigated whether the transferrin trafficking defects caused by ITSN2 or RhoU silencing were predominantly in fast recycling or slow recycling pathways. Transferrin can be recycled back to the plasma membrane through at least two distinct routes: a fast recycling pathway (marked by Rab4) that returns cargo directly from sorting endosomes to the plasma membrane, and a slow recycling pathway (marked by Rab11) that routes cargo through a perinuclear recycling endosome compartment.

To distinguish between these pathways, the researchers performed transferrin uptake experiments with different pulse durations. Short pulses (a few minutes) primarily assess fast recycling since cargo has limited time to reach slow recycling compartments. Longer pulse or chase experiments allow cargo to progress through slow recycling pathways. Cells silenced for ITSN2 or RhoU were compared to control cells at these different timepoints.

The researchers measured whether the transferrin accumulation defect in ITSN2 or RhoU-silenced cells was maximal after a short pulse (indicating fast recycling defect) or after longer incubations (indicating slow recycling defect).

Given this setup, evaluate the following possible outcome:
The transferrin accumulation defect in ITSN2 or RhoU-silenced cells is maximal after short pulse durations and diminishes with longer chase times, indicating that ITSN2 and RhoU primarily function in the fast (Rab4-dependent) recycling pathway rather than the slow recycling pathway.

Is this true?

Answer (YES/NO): YES